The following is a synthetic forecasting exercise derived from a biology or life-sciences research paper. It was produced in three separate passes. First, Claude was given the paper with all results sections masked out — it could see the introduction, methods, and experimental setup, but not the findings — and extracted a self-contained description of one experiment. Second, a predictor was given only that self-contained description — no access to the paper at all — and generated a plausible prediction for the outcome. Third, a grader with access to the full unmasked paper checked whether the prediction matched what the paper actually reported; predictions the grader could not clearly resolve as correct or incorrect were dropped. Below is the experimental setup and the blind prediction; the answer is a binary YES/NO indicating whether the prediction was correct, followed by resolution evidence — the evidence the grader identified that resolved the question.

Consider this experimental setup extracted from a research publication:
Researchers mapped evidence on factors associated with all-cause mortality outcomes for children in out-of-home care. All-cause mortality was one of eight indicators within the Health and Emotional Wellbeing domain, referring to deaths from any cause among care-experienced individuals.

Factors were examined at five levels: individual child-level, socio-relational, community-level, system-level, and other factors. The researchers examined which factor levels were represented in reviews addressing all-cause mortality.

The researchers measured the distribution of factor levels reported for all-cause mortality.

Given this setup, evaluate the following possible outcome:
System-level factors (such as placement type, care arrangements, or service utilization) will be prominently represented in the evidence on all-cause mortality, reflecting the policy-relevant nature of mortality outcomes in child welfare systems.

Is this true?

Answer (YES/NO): NO